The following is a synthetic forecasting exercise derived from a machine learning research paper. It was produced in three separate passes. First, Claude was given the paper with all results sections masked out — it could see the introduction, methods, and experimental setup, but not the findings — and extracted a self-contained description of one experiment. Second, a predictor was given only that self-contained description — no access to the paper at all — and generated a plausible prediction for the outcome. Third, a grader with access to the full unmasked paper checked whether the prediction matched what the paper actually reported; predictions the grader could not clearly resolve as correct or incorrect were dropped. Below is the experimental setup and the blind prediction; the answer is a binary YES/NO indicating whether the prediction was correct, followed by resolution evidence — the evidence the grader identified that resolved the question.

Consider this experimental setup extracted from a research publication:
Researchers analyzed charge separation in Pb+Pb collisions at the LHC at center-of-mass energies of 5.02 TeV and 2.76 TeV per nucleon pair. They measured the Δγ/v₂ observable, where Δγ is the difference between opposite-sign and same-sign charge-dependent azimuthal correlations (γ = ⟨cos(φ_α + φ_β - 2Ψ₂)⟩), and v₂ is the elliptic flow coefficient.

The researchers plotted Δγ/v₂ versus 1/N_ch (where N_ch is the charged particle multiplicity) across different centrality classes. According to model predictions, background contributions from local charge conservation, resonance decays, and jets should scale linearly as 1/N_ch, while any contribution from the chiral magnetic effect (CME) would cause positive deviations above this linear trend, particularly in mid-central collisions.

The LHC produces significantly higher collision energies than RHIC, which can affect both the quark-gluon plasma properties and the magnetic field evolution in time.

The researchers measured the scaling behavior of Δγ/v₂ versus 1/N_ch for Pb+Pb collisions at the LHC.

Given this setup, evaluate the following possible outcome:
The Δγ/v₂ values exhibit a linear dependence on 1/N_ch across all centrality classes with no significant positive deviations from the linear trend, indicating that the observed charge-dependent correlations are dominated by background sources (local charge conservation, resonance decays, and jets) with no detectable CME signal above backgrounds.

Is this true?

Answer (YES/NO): YES